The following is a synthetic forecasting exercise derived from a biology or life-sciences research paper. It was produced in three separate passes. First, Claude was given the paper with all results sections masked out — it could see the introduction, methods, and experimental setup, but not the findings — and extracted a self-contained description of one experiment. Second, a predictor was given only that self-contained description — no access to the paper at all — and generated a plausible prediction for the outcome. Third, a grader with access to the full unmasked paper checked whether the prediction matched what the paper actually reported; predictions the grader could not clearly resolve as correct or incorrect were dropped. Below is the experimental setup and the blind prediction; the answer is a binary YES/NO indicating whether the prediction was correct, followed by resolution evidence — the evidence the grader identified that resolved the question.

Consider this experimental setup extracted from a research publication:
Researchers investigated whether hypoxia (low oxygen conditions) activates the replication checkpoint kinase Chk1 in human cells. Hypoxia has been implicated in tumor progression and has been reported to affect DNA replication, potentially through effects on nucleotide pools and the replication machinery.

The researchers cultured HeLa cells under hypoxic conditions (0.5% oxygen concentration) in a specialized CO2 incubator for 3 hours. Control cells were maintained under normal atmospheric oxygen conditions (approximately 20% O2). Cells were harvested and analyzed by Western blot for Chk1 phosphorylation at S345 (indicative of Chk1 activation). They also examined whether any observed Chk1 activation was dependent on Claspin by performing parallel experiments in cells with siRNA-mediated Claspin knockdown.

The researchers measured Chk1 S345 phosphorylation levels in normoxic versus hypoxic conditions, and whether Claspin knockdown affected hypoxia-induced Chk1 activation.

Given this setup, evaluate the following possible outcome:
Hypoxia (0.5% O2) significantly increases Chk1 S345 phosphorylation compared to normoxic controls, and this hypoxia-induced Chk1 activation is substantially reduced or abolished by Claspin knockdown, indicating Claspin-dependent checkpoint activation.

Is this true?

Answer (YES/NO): YES